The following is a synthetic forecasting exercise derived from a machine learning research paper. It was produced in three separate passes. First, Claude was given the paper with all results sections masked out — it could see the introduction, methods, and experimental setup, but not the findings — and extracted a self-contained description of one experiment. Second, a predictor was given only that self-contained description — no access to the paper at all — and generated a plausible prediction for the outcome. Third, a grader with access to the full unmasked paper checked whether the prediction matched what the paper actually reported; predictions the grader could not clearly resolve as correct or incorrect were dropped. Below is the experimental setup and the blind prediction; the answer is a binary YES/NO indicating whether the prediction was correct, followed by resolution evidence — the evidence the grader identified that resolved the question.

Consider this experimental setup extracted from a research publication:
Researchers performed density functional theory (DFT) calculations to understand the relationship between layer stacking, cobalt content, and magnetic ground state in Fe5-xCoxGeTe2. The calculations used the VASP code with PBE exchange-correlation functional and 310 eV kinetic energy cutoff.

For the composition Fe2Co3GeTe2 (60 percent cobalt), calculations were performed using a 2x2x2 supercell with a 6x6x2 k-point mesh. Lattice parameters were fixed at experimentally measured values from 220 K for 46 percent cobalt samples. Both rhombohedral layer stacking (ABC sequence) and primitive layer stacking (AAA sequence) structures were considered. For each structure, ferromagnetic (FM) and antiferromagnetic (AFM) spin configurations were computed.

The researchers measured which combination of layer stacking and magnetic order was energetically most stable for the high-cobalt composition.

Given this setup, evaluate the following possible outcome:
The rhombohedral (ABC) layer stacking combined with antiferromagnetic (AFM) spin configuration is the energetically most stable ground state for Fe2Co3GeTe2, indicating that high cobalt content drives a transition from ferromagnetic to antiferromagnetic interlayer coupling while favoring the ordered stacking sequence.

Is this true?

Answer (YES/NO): NO